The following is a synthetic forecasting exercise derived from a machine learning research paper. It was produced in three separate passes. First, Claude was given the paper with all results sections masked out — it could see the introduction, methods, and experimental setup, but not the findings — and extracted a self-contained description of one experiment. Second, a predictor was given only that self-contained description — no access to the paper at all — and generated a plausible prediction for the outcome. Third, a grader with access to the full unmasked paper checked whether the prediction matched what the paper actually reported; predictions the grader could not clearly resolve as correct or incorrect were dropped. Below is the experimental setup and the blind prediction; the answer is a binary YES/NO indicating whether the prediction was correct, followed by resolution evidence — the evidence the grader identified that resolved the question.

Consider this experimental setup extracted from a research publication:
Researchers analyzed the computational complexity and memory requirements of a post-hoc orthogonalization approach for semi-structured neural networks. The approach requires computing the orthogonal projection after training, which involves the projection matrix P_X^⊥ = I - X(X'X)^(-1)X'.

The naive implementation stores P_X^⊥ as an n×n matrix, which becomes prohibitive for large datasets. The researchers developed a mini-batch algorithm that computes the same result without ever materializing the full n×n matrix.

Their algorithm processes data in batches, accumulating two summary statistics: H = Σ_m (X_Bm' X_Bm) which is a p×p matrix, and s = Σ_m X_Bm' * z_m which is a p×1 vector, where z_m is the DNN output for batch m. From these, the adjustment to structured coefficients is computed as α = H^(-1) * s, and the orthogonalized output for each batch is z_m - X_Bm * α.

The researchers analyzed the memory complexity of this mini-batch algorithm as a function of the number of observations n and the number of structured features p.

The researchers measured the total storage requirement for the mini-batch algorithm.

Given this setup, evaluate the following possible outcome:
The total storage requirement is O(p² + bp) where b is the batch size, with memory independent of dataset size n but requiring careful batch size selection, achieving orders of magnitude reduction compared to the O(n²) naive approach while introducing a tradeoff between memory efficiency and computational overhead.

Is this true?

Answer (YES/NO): NO